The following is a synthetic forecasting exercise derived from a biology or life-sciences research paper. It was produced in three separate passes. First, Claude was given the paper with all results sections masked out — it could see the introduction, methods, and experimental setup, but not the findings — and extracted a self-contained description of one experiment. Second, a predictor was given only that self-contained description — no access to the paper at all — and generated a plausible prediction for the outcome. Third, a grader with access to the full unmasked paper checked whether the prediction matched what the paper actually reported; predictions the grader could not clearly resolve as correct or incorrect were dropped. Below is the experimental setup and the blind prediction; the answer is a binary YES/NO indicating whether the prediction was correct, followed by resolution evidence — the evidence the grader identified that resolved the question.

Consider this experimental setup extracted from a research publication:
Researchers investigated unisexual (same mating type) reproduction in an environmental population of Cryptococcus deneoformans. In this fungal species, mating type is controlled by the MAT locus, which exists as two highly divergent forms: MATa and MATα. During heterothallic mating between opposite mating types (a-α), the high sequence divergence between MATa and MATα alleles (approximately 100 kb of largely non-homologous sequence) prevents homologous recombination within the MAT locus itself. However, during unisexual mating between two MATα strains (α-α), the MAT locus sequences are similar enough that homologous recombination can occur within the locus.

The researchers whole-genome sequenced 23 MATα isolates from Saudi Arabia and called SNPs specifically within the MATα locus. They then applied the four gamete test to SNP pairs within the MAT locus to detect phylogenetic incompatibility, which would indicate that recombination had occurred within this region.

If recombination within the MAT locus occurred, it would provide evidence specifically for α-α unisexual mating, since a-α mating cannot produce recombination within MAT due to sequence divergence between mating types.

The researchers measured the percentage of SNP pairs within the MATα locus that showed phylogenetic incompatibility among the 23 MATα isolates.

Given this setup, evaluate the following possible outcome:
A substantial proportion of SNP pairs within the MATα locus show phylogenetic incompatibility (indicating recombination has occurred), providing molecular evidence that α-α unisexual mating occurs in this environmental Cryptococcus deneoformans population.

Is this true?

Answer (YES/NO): YES